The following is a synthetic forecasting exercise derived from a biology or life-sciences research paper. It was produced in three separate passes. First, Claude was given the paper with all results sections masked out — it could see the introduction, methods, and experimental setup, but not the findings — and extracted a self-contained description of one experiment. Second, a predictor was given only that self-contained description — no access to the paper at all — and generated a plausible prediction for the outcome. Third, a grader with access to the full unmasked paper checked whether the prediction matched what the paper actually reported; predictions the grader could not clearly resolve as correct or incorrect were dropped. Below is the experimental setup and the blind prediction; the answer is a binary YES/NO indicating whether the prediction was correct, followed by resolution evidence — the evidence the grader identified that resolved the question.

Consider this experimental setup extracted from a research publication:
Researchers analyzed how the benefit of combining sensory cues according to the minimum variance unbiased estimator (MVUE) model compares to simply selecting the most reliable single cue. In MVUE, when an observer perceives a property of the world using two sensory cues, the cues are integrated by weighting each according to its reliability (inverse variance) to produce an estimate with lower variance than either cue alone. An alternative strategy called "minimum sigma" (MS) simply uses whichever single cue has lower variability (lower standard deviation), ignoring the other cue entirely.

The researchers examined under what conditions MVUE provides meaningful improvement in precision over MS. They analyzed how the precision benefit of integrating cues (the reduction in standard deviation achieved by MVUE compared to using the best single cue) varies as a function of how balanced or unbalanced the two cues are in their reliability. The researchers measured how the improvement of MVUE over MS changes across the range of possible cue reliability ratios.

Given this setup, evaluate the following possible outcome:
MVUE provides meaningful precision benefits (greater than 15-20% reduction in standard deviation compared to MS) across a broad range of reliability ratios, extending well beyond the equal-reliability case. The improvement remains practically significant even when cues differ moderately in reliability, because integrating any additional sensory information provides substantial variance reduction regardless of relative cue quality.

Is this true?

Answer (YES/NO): NO